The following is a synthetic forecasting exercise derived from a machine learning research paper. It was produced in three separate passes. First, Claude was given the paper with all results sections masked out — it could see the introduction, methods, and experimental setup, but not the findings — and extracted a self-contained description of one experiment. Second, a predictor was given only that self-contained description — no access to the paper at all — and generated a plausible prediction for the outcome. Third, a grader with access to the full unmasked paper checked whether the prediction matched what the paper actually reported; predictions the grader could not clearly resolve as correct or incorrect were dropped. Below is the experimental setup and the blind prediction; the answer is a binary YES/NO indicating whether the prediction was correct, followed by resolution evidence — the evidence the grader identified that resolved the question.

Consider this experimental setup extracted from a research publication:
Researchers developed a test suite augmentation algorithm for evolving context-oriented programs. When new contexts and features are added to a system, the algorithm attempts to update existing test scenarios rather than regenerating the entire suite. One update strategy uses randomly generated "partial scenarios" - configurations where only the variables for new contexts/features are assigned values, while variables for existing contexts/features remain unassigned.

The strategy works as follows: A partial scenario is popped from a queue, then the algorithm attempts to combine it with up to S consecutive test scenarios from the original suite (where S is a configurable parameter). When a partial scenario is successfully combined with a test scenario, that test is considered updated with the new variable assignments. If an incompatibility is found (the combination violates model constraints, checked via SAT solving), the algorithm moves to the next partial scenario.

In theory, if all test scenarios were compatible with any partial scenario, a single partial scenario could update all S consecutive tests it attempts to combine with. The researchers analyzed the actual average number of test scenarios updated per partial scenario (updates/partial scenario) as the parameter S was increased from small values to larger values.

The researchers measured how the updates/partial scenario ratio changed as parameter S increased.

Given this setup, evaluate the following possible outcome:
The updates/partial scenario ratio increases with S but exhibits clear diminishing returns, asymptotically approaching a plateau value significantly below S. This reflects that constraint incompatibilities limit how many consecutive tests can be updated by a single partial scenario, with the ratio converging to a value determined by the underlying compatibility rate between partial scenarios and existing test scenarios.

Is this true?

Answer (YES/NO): YES